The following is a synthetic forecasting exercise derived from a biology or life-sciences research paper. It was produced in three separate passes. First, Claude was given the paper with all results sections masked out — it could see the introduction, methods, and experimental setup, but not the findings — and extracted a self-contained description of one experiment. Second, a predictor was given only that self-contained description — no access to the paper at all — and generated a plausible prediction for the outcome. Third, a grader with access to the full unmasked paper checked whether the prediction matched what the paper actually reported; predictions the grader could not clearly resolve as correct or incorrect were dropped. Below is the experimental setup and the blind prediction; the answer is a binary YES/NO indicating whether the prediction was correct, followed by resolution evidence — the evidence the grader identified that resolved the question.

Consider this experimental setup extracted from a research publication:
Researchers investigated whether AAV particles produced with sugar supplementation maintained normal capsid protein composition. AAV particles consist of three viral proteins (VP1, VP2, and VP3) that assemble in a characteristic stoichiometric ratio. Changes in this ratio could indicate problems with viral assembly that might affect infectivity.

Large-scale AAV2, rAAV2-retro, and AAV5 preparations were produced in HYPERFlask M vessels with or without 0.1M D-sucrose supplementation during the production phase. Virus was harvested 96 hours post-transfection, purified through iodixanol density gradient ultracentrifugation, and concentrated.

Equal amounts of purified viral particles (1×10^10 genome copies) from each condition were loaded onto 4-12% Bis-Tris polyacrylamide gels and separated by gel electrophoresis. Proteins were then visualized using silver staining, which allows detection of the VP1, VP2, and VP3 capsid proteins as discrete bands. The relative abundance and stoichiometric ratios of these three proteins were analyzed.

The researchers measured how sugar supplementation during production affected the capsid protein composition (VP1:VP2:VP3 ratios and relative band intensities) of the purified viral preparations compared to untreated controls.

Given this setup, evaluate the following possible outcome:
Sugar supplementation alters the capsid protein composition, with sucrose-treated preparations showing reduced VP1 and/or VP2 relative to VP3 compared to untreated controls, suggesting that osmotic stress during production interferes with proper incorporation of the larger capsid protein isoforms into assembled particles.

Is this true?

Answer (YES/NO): NO